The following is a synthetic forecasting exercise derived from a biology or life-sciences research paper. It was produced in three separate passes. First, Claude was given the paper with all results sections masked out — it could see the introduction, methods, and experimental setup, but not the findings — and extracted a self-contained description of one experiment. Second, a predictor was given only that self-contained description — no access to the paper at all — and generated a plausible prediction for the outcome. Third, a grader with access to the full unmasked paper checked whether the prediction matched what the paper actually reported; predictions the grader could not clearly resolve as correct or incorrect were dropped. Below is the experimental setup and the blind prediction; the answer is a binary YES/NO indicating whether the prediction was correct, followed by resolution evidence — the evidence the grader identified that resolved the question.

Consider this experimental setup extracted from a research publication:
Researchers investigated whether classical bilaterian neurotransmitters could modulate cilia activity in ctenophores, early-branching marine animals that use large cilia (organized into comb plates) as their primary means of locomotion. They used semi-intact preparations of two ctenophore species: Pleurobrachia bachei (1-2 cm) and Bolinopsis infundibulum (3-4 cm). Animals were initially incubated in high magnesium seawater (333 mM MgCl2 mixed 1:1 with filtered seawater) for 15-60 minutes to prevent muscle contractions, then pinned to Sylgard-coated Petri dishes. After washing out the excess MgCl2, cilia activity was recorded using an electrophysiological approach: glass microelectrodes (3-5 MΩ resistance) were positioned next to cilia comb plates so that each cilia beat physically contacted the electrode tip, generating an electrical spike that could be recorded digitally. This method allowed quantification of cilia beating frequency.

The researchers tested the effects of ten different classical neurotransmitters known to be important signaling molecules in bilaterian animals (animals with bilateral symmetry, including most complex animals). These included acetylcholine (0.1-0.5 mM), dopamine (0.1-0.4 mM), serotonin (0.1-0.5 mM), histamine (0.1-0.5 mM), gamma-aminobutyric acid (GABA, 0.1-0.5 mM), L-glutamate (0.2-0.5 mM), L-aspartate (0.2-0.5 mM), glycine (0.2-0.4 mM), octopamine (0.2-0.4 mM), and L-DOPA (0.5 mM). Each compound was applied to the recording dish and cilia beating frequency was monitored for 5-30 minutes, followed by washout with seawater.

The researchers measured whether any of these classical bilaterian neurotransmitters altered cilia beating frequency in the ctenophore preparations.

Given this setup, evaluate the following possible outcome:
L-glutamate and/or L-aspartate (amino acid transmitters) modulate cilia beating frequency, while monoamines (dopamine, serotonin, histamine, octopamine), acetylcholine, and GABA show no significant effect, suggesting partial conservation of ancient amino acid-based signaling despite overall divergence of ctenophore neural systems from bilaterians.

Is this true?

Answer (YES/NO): NO